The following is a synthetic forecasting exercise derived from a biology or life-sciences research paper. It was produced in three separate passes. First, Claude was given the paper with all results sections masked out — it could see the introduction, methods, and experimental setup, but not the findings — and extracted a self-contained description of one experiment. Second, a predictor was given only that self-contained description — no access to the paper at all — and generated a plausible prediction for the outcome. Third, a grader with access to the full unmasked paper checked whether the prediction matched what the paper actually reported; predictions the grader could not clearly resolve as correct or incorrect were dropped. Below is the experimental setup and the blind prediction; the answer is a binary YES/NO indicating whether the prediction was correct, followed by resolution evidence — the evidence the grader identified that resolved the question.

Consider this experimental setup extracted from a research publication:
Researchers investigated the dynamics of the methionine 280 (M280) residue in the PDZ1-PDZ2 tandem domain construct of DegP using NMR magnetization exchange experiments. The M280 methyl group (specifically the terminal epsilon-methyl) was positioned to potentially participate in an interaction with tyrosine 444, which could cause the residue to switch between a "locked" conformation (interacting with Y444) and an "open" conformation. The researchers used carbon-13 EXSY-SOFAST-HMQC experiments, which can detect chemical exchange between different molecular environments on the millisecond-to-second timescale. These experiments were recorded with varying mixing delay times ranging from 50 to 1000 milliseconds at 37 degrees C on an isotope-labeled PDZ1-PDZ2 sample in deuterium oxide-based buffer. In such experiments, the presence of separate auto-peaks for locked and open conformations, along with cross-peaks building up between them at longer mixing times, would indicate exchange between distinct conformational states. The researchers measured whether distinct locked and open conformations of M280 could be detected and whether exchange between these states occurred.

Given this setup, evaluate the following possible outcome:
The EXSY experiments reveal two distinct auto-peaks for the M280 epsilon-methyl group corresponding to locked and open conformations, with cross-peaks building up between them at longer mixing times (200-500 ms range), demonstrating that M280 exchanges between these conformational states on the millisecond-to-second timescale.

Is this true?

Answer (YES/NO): YES